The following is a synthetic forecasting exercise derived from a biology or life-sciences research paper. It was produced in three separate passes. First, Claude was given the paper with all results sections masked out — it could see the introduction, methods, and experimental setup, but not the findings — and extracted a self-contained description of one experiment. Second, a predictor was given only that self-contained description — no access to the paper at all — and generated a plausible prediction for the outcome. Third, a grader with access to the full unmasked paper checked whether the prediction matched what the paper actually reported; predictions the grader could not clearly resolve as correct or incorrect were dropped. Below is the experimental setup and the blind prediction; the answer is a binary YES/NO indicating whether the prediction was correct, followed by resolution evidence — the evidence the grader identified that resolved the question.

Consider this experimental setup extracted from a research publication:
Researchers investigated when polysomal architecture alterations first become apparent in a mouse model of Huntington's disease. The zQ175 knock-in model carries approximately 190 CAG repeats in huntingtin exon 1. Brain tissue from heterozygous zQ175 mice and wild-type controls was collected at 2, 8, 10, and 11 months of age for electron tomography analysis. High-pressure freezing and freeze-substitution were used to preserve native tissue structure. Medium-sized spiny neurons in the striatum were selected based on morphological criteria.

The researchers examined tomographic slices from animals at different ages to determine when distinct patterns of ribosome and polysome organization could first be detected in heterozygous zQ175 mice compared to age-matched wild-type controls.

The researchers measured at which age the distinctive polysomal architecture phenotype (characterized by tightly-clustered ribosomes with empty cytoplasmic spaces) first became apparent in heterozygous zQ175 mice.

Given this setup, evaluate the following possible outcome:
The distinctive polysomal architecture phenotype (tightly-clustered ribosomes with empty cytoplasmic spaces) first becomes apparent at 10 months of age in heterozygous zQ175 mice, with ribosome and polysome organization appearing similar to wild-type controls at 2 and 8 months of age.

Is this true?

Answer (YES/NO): NO